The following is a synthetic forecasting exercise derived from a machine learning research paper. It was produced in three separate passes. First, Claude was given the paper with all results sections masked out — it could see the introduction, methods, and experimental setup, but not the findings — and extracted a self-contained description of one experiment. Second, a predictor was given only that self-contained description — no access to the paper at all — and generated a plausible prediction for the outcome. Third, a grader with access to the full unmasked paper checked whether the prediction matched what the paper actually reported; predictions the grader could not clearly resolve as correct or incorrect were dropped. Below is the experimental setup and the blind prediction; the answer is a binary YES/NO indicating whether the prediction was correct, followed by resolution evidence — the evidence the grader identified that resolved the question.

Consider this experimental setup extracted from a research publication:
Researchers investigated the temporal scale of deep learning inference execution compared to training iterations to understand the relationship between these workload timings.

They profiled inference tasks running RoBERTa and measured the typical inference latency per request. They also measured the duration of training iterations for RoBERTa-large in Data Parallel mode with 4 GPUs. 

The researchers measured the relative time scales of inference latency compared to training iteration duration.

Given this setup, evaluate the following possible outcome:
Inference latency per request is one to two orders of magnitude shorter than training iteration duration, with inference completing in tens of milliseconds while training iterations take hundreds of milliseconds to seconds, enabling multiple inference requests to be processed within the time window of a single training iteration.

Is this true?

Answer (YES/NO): YES